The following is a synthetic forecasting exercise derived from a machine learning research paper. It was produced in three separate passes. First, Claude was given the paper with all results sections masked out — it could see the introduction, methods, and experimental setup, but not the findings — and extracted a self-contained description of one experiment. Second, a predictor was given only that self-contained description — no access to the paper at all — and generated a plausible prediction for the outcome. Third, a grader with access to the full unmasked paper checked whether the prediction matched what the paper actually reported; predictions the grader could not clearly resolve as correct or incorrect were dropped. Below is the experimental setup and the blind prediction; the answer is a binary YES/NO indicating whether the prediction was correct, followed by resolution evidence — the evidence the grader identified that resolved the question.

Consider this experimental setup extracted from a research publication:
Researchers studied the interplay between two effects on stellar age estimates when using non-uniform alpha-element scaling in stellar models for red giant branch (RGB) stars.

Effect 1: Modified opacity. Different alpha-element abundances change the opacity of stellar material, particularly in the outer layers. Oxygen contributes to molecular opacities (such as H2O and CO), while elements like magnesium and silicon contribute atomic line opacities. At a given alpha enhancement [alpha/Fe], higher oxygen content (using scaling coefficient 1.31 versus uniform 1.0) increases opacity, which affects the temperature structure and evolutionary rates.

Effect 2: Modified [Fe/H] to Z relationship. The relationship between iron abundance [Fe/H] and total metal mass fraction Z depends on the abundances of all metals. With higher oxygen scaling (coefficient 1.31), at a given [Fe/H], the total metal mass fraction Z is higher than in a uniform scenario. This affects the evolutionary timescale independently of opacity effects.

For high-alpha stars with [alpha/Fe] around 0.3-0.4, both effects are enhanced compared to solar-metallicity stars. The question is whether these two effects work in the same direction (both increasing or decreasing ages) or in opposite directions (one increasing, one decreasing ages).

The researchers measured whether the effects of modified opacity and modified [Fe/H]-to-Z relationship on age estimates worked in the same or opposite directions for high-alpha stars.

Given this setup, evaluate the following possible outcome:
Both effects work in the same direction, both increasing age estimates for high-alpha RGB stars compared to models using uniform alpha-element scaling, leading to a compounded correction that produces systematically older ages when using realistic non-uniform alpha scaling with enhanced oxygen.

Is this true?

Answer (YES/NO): NO